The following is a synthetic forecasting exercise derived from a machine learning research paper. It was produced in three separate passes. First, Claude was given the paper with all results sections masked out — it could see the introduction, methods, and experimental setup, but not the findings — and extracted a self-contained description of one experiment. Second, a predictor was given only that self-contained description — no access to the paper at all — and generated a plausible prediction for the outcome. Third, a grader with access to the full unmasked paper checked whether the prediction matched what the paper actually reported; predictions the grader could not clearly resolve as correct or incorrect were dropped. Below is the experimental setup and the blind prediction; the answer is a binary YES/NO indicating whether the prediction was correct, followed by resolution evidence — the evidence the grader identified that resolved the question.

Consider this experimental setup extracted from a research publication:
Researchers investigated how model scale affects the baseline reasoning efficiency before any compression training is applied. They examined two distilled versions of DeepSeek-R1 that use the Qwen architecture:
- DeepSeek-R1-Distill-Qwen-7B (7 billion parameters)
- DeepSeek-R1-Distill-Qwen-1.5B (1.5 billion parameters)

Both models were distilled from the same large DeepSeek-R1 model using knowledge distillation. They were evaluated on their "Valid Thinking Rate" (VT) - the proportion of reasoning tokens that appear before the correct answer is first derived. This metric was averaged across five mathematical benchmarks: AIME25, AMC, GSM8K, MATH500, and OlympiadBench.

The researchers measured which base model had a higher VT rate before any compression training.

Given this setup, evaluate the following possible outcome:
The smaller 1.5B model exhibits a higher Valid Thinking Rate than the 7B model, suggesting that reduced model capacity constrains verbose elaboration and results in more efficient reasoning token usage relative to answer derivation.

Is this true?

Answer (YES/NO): NO